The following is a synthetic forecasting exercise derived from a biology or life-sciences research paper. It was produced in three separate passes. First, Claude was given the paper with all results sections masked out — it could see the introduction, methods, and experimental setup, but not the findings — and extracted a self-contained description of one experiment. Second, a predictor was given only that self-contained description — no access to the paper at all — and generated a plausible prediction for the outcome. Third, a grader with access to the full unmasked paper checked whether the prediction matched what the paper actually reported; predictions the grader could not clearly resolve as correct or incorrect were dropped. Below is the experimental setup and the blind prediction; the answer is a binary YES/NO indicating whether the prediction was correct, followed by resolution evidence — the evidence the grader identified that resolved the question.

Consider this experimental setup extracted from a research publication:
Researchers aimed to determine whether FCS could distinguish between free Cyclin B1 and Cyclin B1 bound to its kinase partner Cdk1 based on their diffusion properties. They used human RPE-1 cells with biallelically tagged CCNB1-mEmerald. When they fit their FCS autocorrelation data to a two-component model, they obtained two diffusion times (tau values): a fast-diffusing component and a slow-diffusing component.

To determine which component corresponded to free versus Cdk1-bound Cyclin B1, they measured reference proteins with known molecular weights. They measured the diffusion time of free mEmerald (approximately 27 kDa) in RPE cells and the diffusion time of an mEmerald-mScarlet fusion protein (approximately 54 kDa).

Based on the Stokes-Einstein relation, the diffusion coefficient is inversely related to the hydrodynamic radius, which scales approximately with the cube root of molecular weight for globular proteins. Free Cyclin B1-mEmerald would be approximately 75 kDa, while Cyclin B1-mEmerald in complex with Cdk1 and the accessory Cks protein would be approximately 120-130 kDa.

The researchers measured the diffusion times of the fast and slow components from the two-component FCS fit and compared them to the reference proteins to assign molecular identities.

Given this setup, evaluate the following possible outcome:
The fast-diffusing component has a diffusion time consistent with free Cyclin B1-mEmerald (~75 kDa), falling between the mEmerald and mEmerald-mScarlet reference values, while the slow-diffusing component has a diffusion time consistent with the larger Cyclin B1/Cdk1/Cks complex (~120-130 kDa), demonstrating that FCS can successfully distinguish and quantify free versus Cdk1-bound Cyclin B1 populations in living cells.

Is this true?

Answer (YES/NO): YES